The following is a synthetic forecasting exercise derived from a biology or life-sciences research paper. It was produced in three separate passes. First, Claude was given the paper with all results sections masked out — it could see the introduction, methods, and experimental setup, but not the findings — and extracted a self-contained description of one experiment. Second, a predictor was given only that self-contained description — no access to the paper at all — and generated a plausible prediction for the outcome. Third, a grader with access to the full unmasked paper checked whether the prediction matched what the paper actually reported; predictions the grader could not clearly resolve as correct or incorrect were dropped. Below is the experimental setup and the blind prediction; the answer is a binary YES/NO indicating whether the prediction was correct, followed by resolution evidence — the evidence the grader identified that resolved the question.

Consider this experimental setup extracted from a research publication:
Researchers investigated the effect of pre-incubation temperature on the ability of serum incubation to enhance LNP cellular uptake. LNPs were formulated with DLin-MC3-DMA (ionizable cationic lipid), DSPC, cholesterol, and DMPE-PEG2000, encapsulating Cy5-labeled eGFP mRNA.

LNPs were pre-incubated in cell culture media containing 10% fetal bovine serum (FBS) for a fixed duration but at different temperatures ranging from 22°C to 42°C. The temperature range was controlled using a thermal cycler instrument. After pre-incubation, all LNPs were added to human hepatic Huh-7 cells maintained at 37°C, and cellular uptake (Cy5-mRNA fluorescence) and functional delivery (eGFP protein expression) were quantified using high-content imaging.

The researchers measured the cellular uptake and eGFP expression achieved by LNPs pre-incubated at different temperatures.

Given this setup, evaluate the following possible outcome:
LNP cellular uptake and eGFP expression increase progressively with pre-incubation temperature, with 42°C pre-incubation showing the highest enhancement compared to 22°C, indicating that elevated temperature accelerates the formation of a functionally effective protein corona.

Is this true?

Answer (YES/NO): NO